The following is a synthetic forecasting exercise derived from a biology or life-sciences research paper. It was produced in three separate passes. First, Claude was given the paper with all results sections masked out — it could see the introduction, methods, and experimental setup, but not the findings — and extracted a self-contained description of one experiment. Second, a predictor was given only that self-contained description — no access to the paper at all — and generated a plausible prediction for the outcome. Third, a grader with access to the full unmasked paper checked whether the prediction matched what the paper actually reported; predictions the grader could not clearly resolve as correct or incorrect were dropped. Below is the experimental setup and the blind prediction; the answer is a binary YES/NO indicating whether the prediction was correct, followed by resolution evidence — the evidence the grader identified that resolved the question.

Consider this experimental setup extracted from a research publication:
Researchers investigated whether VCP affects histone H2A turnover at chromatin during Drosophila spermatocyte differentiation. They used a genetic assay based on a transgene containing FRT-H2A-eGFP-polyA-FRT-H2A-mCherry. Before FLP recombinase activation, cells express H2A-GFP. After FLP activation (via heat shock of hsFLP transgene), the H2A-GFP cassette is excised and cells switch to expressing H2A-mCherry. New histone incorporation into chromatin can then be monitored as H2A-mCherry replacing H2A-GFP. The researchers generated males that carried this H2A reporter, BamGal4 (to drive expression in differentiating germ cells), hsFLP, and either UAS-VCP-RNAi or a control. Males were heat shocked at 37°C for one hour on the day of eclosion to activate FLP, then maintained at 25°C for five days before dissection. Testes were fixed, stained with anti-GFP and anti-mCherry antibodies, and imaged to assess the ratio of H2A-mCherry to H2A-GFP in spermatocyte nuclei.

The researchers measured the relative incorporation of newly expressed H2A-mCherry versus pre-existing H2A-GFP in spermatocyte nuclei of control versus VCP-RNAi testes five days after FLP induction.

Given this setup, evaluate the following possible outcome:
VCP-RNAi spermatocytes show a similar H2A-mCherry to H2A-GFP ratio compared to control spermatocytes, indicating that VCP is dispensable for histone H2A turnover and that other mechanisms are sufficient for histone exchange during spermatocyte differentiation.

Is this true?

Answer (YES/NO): NO